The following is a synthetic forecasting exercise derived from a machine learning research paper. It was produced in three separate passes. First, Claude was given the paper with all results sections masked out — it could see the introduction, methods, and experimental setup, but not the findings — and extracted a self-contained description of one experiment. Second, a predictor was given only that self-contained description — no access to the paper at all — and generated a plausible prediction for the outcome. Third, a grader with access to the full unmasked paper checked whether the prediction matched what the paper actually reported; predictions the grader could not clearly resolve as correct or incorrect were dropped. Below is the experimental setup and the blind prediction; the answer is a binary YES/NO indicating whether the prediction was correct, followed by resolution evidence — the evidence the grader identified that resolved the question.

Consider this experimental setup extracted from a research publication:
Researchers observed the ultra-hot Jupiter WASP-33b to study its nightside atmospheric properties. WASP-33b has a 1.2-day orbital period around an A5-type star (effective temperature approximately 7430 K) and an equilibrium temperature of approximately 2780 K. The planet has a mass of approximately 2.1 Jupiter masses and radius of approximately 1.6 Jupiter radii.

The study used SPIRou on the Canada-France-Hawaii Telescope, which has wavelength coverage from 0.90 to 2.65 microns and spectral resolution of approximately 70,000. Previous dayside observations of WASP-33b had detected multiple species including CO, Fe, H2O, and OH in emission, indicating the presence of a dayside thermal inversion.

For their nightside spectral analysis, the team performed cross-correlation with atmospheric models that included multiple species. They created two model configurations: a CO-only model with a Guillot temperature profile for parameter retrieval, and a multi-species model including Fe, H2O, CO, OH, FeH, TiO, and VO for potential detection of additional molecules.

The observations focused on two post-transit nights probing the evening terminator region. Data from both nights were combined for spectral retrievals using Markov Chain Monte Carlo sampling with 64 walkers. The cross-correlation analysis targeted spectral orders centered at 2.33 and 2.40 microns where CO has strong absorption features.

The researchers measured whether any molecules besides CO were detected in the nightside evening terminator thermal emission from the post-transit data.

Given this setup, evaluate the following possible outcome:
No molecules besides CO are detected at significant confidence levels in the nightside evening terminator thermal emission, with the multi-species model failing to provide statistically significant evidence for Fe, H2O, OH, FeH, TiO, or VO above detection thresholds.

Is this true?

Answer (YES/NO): YES